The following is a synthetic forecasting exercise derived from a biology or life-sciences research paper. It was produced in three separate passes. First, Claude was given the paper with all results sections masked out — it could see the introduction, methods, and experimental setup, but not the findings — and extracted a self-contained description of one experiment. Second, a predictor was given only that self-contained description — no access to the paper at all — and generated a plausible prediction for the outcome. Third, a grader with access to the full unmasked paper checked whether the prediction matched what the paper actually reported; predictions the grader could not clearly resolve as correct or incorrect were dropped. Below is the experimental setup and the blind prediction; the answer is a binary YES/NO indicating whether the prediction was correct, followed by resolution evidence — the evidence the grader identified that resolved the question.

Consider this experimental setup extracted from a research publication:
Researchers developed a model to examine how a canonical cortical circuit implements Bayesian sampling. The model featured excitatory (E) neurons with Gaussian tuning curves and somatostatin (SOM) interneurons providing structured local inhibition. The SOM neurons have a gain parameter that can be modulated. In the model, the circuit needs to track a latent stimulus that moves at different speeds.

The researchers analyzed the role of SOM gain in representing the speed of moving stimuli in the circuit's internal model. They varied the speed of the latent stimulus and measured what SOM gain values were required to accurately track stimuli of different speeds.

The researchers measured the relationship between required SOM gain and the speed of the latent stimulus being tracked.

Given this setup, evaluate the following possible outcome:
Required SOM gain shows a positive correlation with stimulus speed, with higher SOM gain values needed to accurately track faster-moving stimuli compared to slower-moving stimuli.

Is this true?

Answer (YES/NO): YES